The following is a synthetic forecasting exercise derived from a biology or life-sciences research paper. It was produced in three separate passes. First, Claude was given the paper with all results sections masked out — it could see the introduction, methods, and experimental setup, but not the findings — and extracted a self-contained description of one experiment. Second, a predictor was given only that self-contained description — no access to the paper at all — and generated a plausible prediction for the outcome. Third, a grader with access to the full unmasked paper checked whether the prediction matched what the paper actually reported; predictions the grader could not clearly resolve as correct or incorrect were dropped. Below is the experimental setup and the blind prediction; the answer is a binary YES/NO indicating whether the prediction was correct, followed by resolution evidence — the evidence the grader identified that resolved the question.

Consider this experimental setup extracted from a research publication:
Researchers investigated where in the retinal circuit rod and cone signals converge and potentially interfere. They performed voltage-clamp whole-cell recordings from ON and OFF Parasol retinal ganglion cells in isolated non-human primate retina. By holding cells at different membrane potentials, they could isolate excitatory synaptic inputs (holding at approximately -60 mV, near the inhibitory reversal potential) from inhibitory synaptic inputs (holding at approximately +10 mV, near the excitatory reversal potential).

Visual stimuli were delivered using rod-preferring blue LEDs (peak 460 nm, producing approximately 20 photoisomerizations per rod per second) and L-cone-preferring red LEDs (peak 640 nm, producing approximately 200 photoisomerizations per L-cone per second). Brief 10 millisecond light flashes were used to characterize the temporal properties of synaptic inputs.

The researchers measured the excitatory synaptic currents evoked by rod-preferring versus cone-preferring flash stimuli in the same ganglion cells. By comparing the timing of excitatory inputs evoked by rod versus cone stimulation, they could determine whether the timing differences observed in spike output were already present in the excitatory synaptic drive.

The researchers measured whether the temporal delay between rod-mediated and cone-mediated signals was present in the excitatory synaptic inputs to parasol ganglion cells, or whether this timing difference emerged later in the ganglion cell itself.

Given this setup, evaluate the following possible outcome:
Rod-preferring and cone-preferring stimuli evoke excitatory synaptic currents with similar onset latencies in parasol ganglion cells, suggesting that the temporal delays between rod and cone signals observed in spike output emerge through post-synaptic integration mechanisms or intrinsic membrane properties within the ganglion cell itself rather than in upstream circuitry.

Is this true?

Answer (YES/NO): NO